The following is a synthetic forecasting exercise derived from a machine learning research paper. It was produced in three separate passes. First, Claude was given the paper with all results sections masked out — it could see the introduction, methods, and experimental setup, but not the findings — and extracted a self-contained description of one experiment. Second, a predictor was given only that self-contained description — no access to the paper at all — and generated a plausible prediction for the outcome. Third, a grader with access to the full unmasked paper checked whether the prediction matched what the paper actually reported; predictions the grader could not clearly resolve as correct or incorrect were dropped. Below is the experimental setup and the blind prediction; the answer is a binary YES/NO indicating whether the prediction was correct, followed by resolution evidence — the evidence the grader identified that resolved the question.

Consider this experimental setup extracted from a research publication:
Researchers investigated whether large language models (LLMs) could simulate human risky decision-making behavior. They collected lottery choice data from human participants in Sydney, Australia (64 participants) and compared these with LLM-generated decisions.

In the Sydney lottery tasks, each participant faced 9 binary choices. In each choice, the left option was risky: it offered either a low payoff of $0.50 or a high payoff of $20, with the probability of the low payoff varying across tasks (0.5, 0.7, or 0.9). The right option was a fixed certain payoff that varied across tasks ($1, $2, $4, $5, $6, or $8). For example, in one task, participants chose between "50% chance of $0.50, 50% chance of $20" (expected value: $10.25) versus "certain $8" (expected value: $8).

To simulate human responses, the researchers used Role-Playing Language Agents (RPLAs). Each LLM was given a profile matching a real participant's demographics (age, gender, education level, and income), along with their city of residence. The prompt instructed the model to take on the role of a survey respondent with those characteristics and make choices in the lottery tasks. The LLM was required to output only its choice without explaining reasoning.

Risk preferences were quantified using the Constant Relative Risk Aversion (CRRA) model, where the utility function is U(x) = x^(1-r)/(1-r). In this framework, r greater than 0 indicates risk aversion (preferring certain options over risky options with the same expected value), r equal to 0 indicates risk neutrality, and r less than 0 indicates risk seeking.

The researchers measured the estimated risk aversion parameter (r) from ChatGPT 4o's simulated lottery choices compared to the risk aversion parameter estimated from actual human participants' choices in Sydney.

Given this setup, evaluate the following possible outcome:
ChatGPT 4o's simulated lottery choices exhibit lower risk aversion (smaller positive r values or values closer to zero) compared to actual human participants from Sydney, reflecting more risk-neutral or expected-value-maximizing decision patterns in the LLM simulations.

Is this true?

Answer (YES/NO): NO